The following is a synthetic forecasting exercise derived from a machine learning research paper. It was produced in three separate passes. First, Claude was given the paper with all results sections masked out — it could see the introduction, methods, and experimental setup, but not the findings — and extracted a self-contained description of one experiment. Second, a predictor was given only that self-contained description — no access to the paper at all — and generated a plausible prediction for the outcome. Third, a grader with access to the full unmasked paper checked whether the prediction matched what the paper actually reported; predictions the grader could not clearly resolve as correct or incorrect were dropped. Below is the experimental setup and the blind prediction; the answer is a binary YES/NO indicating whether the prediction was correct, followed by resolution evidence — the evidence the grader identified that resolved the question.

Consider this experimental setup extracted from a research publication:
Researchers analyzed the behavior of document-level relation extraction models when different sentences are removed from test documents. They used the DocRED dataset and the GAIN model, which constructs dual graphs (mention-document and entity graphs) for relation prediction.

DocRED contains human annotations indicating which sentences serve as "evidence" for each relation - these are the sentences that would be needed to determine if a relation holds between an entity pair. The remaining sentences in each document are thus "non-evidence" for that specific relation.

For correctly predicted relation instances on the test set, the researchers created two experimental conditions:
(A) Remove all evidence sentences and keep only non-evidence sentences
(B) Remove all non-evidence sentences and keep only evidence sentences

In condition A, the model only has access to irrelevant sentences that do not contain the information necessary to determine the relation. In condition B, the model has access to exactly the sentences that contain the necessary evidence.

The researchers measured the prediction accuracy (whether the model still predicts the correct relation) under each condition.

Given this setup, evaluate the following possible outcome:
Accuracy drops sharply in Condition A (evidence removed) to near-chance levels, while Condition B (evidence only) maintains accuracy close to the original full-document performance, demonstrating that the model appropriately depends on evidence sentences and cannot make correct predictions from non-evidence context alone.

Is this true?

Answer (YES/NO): NO